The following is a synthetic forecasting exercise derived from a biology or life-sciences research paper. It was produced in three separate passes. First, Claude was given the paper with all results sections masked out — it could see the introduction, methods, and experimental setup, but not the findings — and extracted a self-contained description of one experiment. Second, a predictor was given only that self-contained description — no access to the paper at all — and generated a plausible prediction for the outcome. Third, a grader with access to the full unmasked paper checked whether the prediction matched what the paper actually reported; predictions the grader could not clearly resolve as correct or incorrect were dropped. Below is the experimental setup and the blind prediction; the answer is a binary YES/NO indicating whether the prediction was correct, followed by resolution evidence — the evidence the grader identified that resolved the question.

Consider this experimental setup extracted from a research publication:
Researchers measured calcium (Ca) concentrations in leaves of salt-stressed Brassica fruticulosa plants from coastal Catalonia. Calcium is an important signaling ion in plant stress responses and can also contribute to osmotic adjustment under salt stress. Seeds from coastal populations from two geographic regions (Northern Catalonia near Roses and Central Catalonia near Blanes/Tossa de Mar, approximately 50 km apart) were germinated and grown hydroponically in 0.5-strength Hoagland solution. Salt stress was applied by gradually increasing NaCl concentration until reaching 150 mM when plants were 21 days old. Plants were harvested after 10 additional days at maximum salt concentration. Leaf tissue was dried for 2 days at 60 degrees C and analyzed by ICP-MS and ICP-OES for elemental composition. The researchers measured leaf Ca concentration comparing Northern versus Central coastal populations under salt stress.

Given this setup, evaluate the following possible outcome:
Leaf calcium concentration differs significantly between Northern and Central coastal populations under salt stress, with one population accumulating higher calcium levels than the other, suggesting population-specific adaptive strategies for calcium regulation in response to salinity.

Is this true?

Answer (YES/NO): YES